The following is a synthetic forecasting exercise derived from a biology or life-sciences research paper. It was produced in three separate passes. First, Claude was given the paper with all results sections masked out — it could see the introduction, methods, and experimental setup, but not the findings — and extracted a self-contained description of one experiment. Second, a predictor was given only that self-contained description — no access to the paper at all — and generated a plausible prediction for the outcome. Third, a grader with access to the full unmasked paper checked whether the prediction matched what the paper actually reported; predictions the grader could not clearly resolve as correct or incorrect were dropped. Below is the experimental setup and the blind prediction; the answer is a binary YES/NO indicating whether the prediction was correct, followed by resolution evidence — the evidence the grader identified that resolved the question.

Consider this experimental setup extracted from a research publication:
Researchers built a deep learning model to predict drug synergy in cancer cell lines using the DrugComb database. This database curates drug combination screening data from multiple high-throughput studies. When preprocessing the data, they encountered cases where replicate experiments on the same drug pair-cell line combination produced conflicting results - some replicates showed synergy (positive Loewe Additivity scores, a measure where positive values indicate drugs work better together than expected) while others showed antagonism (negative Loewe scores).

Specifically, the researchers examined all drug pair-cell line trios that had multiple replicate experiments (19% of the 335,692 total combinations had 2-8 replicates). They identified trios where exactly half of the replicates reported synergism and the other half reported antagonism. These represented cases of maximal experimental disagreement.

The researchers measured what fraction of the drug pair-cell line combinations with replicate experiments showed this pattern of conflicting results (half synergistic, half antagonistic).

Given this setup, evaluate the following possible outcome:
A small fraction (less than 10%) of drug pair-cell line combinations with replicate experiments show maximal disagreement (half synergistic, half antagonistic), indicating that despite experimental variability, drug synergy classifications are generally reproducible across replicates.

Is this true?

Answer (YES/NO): YES